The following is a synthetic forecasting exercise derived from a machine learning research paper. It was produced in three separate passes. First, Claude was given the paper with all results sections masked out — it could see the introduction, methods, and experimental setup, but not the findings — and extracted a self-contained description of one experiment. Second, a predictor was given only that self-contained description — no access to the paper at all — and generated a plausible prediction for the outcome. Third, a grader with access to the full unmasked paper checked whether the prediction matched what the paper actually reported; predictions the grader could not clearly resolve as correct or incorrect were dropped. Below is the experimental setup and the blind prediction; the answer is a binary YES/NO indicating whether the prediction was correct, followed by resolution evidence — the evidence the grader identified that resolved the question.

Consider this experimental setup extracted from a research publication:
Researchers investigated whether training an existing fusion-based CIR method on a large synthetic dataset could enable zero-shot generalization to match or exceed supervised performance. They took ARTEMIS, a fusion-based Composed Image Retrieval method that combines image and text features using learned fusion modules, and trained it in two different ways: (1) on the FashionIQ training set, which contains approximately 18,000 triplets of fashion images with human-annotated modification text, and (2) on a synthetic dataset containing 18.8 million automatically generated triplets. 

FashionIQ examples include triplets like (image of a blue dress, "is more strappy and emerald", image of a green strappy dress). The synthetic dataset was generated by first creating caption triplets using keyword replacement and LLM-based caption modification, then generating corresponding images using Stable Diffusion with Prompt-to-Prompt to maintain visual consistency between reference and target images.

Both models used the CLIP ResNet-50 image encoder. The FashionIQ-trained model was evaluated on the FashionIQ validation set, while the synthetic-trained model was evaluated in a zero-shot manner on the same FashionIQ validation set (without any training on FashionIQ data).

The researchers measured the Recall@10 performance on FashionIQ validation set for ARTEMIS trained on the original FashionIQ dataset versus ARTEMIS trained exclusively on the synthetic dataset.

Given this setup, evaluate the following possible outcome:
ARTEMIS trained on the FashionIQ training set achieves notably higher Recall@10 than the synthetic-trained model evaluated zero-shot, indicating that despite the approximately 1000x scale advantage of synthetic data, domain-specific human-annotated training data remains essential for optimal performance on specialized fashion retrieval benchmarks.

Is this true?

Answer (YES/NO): NO